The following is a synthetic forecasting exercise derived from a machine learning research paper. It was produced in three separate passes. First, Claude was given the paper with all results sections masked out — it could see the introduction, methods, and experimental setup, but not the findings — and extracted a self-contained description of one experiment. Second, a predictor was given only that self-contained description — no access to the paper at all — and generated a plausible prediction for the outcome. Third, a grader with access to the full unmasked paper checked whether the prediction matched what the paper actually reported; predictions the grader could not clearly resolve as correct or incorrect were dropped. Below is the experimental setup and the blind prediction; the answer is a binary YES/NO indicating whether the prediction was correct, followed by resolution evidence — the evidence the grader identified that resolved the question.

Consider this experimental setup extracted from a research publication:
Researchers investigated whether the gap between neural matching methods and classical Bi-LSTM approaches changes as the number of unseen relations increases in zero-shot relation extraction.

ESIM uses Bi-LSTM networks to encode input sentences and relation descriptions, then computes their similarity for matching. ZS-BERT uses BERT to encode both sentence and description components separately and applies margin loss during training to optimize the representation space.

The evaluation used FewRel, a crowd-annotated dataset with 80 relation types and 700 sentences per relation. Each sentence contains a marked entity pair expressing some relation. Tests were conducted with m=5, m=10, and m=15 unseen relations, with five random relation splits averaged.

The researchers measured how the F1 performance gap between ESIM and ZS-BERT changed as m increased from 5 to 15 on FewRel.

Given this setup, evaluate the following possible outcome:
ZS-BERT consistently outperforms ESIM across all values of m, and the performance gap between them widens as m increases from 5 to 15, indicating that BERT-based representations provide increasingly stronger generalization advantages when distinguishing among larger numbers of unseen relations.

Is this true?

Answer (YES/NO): NO